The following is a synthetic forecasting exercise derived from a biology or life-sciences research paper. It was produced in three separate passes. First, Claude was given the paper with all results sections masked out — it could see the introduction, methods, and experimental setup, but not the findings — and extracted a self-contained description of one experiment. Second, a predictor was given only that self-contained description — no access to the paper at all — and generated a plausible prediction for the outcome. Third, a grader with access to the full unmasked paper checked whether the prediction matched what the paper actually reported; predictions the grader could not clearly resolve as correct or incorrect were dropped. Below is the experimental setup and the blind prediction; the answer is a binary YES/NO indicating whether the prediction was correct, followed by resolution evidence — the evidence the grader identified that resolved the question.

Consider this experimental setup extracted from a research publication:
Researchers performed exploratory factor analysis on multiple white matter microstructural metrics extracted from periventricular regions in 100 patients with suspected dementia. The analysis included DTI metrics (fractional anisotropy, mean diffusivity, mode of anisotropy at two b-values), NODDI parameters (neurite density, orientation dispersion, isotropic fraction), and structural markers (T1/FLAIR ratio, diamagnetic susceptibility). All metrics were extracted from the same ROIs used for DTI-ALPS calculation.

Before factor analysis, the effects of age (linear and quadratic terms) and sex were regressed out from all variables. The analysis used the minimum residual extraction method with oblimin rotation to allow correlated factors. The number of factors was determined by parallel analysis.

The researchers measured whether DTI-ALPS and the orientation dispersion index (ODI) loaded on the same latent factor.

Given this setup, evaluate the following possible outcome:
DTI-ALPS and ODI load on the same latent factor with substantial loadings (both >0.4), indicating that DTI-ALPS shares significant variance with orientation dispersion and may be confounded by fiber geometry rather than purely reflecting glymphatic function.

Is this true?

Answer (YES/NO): YES